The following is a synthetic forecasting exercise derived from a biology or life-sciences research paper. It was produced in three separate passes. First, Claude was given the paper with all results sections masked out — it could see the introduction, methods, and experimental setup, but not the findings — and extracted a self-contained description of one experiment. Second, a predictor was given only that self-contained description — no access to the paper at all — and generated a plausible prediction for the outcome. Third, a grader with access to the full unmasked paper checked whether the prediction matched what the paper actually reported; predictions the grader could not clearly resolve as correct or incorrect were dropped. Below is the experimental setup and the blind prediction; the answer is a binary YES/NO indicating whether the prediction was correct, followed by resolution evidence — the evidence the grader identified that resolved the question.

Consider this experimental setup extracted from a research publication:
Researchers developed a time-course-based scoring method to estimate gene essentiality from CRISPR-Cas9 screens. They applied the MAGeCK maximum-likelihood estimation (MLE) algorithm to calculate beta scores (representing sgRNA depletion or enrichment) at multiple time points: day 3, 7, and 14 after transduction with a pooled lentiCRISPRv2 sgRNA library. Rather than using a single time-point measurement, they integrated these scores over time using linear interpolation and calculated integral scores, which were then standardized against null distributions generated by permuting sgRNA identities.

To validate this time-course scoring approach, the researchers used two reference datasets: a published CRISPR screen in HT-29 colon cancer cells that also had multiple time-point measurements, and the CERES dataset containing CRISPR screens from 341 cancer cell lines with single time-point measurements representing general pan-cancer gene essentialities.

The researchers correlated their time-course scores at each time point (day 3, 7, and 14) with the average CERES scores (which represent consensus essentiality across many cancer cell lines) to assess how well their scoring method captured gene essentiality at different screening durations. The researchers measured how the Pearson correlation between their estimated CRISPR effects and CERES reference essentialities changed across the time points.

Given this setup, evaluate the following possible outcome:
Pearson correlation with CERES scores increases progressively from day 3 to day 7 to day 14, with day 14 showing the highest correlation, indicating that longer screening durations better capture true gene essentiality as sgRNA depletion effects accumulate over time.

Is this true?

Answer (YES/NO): NO